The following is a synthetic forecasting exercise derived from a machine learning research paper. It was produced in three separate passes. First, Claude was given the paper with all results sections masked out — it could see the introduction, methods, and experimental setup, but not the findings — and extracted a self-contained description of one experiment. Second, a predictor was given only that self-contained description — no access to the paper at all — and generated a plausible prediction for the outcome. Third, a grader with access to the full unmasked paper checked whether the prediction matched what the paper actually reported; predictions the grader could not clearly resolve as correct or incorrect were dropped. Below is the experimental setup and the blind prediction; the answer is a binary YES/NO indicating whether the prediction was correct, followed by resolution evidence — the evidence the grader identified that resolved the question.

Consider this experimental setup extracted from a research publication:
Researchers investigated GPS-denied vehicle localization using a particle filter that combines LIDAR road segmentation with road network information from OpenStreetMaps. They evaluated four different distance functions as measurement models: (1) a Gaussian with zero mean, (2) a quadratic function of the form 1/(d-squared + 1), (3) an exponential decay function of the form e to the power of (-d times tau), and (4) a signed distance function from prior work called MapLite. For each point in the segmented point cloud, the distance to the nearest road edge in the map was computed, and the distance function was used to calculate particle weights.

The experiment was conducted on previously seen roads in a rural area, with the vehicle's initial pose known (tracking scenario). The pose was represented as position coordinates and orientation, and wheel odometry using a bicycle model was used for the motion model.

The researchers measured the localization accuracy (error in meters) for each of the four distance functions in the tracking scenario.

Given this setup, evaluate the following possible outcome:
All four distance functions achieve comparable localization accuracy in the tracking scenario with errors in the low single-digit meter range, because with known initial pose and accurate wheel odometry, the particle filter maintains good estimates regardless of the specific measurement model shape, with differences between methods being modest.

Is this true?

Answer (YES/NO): NO